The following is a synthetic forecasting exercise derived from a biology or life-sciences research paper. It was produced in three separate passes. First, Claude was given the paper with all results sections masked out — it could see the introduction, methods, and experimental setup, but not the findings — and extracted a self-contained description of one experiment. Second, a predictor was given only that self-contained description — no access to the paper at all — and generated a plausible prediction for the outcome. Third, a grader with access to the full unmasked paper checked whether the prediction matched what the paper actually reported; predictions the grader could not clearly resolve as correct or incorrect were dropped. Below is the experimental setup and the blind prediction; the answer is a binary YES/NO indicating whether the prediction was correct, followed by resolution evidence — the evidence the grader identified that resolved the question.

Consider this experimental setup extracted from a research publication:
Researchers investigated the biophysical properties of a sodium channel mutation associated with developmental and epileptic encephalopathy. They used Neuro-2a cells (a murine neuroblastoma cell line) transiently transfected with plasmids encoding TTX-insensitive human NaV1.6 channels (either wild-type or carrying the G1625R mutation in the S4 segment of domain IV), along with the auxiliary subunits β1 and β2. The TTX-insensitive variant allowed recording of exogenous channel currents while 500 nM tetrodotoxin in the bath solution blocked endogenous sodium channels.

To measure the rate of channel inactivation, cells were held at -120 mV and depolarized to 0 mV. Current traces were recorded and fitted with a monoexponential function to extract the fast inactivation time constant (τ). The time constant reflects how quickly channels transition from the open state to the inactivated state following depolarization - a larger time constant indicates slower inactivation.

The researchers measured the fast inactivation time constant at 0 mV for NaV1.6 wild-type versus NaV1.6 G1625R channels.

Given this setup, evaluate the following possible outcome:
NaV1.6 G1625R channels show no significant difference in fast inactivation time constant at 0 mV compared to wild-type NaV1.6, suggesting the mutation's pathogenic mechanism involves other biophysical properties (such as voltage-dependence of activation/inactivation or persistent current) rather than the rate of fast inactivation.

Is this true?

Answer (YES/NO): NO